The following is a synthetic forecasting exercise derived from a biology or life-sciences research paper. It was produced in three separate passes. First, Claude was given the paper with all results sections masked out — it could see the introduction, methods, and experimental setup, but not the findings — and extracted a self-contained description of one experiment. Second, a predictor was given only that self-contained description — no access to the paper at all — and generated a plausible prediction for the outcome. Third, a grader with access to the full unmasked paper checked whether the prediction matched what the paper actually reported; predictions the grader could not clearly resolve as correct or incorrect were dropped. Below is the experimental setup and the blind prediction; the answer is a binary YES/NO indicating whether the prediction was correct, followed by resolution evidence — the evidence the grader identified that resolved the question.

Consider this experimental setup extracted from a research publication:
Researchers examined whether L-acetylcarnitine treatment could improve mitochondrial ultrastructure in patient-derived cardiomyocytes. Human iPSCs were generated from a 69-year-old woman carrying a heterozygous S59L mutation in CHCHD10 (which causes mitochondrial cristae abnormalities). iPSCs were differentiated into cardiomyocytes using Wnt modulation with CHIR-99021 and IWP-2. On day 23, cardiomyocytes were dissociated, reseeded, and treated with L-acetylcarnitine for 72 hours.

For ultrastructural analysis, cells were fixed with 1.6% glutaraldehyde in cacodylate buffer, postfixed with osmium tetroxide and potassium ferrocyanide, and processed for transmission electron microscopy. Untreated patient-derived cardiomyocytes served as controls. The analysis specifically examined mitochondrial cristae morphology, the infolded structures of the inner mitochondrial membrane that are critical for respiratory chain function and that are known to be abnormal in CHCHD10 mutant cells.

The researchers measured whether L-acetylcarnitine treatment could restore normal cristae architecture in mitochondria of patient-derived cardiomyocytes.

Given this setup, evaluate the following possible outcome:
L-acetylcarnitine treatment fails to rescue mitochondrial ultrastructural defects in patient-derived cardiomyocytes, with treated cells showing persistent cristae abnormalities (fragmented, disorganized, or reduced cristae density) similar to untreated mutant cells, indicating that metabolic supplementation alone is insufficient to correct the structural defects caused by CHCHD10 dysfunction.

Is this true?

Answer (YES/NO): NO